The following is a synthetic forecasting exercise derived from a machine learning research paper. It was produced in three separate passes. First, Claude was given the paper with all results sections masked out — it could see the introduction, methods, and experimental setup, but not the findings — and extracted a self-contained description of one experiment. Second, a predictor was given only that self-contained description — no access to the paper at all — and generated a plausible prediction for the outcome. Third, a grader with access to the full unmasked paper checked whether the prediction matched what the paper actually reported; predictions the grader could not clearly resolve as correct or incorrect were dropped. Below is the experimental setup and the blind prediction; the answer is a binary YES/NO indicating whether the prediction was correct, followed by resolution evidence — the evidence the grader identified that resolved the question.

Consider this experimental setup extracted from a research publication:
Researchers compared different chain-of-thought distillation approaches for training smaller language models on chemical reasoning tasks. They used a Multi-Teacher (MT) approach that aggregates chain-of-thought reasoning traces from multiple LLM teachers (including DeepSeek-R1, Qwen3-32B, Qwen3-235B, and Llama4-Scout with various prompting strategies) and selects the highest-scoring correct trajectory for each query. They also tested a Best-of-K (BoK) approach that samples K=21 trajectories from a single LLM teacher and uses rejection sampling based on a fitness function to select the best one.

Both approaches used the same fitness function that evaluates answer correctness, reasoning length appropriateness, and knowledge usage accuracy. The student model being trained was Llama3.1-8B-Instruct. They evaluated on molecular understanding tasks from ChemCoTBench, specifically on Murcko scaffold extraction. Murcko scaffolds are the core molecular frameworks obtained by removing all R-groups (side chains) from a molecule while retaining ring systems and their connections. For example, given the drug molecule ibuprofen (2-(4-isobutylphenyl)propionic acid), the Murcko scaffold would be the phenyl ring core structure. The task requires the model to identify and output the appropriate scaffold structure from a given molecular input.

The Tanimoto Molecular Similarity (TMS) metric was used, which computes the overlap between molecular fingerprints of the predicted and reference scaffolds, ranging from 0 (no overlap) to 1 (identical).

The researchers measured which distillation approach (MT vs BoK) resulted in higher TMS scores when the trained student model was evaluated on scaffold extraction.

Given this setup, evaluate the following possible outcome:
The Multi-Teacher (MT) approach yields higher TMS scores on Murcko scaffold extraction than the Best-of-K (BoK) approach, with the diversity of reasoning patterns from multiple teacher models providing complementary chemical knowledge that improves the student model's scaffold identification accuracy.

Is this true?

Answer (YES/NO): YES